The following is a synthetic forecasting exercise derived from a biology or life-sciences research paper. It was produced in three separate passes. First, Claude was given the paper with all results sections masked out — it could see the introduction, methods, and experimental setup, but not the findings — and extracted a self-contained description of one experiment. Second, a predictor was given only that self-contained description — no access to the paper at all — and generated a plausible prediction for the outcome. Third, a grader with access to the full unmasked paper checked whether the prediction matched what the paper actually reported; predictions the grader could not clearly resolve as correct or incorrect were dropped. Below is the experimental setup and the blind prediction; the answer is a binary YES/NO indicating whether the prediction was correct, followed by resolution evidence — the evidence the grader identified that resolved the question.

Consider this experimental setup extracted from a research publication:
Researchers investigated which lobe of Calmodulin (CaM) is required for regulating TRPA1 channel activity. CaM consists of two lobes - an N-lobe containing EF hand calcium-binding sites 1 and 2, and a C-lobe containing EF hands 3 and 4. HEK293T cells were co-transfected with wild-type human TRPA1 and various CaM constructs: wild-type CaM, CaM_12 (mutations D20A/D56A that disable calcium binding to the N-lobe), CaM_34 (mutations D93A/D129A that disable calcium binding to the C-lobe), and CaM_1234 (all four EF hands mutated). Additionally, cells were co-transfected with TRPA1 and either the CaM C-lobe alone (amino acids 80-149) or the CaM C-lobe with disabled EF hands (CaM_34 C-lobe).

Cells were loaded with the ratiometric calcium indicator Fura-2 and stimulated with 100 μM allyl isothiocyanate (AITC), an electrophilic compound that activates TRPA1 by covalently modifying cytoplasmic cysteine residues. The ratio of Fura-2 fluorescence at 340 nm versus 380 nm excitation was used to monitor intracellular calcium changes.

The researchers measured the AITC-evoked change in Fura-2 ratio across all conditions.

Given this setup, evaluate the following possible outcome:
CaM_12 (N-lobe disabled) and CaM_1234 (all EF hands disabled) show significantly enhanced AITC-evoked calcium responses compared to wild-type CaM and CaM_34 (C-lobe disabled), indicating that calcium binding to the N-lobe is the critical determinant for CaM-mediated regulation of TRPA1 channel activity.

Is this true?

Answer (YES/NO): NO